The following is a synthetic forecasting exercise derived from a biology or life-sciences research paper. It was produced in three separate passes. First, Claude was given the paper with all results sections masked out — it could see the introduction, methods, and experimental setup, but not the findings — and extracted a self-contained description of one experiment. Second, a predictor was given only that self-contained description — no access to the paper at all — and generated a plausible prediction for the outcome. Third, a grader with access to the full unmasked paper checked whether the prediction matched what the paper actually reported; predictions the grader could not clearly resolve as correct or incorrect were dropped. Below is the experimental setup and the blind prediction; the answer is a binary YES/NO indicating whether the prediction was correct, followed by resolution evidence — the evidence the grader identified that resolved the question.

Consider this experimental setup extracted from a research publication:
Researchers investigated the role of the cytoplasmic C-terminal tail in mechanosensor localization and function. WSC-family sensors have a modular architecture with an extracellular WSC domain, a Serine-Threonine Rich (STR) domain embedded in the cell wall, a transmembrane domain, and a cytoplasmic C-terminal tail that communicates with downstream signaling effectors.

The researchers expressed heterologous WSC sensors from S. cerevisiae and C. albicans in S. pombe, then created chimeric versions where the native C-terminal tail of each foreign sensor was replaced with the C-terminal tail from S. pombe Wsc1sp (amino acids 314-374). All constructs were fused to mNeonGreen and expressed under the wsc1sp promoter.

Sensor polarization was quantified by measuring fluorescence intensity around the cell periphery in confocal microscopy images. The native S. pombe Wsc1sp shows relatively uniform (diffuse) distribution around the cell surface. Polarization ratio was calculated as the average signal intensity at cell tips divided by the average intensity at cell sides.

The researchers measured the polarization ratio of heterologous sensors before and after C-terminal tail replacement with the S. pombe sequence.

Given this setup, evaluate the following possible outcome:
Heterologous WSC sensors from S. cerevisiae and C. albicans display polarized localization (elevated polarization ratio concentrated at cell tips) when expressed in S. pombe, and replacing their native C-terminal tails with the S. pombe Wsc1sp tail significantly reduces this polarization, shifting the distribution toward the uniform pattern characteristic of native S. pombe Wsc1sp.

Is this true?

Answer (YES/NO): NO